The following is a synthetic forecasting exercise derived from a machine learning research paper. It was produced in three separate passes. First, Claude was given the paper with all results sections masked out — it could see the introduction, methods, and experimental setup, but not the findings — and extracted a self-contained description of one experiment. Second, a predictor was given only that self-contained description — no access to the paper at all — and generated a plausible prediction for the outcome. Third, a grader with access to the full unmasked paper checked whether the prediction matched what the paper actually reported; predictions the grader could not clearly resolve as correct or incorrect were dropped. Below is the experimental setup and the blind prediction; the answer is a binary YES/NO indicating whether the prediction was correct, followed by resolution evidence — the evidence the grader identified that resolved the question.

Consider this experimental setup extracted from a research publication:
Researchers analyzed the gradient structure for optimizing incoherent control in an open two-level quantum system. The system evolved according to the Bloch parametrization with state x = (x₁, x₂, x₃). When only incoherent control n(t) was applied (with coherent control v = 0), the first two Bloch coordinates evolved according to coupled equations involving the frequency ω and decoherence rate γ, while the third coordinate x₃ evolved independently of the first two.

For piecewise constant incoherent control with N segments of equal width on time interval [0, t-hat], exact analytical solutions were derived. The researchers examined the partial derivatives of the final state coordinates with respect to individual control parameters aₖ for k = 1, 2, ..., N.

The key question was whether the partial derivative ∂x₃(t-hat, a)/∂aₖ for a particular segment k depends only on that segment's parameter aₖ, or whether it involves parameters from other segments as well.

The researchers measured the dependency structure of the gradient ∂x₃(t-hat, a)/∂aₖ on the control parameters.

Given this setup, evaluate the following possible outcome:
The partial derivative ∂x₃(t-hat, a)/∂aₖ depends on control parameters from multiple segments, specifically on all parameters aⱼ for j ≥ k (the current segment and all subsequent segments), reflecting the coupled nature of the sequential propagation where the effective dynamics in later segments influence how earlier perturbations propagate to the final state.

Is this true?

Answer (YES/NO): NO